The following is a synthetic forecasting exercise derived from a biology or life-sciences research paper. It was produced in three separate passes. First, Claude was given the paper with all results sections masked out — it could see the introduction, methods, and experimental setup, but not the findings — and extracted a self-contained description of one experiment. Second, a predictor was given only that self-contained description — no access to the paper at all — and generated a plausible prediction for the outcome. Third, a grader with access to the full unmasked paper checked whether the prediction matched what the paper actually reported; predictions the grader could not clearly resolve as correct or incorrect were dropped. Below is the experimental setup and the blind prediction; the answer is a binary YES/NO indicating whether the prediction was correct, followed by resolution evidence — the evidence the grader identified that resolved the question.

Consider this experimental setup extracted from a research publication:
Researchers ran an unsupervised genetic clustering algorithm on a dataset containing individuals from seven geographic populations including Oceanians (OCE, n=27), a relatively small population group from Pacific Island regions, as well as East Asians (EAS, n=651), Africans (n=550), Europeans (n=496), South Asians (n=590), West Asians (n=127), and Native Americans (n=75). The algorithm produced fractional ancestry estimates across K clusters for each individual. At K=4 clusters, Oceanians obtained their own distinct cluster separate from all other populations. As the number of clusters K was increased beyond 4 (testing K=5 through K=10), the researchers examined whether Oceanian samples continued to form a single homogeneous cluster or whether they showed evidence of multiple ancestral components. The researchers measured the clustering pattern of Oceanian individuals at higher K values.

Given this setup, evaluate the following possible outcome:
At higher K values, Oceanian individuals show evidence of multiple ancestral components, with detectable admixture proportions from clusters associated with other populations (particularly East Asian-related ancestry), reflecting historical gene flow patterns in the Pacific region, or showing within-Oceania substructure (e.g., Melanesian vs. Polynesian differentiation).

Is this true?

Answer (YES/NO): YES